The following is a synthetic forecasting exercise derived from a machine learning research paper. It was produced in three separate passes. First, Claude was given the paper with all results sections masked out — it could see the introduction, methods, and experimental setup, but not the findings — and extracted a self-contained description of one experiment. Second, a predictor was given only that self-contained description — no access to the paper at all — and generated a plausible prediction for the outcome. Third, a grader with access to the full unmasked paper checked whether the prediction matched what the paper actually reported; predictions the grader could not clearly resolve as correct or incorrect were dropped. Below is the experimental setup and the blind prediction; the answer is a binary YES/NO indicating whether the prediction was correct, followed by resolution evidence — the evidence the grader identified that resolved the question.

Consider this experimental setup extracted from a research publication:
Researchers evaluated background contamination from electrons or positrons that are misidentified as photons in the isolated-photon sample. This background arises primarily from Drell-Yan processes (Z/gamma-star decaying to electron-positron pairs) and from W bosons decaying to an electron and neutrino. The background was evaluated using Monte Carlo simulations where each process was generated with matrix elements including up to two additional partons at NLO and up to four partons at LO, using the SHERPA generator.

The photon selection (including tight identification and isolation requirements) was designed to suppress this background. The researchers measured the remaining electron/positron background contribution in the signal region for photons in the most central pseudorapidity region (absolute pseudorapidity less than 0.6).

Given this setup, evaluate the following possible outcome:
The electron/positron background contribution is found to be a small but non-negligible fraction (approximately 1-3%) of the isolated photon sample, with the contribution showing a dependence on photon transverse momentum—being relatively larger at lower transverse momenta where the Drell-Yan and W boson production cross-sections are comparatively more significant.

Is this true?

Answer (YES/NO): NO